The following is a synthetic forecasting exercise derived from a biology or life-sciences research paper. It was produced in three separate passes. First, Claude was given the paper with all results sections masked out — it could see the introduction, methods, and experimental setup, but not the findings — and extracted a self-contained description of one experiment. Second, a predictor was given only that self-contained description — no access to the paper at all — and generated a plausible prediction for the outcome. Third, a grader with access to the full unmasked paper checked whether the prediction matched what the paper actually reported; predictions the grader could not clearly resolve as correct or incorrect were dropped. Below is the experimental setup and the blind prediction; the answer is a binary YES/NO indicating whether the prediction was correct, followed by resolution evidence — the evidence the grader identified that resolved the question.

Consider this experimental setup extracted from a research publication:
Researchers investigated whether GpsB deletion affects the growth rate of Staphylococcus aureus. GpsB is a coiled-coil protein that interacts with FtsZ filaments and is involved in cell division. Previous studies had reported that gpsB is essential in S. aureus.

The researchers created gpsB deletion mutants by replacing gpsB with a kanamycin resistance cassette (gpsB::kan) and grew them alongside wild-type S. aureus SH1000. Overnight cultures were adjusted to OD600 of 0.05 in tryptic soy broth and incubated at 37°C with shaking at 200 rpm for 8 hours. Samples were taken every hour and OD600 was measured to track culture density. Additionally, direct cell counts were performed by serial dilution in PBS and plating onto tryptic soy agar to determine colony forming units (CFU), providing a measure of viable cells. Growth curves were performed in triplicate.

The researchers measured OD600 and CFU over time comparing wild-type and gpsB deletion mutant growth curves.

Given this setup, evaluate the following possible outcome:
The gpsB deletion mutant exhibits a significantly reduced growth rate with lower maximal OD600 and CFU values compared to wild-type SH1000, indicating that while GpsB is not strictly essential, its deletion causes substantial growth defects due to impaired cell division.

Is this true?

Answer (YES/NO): NO